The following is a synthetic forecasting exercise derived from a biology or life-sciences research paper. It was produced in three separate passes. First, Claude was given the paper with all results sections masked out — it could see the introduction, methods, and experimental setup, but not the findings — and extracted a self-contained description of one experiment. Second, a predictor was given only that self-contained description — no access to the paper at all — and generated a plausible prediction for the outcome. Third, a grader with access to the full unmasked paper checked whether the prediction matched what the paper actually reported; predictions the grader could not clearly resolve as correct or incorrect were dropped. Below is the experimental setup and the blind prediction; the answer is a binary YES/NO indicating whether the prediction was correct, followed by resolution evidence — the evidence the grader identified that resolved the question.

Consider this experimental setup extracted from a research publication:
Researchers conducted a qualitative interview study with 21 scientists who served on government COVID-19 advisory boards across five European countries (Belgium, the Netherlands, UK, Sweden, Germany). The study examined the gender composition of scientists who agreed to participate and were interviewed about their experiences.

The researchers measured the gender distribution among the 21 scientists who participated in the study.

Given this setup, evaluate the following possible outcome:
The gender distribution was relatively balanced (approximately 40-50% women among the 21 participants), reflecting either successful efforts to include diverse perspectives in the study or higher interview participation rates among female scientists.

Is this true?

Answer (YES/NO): NO